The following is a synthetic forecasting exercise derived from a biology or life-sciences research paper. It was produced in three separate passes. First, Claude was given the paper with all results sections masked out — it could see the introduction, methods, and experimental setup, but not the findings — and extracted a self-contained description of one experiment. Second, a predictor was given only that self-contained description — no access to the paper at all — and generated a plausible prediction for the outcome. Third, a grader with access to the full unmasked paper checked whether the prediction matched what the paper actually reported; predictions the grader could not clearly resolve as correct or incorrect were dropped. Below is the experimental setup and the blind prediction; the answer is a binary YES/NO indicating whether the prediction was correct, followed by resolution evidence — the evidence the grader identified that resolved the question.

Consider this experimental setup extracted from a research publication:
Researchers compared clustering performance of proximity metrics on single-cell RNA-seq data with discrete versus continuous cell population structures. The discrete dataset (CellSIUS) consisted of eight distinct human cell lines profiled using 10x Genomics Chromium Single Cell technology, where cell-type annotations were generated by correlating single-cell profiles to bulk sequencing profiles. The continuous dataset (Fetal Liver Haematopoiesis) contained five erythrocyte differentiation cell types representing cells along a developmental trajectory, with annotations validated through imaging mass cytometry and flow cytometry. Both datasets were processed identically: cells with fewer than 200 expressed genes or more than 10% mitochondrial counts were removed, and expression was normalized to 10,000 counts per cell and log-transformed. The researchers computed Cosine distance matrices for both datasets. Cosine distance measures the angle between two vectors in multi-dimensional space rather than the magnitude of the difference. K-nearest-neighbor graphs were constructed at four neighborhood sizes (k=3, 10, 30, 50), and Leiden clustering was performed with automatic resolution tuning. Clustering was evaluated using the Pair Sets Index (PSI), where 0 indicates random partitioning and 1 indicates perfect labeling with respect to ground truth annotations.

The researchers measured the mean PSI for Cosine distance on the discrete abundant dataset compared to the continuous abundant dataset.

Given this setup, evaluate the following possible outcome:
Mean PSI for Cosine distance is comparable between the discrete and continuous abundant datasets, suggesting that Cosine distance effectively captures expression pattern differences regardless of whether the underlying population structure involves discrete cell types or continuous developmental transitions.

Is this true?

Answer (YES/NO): NO